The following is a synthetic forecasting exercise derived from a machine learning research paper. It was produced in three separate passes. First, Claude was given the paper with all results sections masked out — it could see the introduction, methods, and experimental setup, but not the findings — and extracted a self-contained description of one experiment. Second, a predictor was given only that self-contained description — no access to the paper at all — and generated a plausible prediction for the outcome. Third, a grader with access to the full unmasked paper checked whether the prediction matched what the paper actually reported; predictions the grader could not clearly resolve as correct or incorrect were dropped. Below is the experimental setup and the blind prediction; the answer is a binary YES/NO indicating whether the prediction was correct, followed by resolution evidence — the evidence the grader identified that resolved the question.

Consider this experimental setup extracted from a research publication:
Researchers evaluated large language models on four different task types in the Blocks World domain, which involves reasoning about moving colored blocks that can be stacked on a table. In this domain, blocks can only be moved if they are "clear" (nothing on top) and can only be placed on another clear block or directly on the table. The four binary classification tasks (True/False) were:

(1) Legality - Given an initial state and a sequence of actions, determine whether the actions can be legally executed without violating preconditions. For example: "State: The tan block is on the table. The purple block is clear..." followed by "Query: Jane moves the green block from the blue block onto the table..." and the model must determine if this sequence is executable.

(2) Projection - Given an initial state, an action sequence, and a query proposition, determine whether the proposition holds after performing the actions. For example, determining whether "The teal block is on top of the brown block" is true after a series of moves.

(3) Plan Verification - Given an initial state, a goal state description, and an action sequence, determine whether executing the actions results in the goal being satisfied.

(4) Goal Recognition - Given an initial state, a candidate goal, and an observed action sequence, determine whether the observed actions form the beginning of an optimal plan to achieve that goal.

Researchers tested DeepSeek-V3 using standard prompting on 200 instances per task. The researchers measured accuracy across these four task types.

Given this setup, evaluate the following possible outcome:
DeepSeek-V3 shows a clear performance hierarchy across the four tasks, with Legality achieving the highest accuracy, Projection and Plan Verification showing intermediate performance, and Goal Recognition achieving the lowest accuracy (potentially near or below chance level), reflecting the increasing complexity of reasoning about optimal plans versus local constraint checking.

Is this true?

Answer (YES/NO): NO